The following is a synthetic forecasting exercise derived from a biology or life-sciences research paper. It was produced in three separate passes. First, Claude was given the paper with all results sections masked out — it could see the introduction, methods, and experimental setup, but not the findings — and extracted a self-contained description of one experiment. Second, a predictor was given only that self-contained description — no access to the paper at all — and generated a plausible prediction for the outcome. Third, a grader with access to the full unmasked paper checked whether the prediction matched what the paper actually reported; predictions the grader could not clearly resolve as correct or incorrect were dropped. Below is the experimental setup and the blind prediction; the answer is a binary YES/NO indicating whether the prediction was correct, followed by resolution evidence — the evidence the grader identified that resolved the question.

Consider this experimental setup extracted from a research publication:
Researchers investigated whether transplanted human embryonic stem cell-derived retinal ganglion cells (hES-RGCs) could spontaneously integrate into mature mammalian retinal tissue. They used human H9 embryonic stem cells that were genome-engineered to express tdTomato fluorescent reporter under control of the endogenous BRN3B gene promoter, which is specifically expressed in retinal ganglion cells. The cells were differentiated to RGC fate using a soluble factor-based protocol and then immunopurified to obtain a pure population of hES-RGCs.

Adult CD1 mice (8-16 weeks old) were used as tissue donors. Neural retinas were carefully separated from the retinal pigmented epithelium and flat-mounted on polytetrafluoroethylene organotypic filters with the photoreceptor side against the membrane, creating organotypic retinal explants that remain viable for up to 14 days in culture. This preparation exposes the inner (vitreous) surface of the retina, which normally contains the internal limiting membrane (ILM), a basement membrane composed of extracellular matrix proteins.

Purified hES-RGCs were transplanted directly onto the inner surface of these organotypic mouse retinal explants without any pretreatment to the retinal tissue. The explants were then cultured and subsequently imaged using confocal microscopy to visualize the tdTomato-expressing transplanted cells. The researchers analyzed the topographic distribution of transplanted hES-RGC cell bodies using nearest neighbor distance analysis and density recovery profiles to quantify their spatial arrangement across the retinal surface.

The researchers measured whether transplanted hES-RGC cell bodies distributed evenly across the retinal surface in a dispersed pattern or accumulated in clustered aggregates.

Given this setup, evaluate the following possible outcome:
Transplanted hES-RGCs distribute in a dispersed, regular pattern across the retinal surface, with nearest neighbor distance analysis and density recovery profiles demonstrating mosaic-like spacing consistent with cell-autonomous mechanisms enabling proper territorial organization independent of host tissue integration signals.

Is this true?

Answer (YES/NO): NO